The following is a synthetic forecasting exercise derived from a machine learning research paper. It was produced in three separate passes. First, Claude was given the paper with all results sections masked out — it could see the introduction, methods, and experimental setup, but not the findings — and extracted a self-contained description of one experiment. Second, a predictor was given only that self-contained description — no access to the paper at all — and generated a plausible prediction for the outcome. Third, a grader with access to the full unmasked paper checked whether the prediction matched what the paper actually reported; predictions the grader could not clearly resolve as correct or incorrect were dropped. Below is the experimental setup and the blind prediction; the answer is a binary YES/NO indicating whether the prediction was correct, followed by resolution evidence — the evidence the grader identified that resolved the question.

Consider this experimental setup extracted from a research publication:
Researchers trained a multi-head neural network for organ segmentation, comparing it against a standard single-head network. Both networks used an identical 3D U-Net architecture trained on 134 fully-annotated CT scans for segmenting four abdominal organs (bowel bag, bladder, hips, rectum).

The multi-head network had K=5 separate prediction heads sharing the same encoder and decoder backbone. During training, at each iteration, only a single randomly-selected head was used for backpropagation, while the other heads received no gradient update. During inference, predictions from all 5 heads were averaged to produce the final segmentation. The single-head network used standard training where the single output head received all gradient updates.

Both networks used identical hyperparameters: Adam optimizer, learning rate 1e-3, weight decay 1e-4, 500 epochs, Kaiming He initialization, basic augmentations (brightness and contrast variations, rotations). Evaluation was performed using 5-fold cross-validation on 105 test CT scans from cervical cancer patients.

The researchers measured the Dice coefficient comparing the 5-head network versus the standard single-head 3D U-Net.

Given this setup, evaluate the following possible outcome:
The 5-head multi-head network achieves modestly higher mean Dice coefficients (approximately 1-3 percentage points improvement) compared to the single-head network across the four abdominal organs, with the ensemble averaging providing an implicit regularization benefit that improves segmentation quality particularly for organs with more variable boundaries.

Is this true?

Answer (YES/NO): NO